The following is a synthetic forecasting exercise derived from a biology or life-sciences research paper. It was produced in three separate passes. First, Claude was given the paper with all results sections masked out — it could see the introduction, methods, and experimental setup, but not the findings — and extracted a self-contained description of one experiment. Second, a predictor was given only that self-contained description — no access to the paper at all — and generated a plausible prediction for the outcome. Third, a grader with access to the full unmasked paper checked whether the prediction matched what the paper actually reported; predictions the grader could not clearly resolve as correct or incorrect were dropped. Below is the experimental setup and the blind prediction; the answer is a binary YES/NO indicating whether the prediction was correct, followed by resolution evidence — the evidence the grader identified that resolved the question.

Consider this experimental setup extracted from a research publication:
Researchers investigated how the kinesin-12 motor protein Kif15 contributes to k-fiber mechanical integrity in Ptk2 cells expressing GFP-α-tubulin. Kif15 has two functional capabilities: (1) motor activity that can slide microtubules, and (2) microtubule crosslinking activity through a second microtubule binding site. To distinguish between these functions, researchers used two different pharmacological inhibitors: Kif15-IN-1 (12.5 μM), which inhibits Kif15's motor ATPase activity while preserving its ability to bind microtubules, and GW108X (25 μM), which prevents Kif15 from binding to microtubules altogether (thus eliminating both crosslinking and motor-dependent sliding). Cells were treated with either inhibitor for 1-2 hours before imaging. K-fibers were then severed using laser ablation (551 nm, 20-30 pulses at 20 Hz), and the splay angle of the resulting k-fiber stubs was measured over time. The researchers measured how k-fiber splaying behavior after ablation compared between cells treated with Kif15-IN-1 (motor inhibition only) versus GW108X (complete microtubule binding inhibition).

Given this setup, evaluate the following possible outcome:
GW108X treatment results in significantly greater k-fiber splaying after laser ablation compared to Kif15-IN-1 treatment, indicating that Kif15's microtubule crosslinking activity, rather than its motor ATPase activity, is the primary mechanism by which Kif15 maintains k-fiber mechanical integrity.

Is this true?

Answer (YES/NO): YES